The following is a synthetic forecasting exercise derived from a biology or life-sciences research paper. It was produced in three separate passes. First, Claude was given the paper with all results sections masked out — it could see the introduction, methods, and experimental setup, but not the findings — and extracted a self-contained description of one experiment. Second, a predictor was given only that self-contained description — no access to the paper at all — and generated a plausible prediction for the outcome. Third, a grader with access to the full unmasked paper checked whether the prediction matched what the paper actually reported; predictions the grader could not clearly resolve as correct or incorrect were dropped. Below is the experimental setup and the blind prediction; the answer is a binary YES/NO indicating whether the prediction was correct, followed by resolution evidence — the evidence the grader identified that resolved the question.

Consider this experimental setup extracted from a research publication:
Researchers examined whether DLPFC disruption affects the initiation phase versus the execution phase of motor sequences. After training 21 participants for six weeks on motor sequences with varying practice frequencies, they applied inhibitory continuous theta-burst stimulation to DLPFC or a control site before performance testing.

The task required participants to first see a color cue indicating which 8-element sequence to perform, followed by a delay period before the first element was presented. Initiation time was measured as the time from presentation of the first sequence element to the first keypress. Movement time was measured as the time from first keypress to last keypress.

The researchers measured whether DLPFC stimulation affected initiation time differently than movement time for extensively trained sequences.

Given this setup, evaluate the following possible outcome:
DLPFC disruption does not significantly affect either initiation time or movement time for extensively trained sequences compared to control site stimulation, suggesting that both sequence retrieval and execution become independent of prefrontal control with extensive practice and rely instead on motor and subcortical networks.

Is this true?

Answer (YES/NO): NO